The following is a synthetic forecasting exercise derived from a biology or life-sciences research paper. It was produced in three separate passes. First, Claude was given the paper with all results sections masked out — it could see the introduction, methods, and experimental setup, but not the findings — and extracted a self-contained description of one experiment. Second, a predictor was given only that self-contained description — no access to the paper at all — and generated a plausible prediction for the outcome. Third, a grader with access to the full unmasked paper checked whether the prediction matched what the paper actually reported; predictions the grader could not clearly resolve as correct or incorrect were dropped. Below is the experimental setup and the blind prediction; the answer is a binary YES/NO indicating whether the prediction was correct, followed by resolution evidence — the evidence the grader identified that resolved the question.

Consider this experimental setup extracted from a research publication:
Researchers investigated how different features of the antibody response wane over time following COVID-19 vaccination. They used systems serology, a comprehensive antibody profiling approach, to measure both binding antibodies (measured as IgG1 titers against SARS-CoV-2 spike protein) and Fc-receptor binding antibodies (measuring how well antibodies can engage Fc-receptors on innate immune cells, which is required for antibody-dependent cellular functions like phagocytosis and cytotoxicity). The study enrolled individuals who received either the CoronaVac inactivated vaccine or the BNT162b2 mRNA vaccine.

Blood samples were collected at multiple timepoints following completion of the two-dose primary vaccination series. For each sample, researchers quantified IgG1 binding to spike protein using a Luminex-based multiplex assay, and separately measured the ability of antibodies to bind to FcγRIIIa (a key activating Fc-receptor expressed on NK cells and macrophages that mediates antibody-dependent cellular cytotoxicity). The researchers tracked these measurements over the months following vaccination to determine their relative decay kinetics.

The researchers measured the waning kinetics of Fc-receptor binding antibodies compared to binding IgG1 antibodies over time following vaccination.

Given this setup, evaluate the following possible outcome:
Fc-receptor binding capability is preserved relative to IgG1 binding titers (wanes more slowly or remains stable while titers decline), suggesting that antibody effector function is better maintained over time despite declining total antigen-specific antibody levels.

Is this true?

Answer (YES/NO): NO